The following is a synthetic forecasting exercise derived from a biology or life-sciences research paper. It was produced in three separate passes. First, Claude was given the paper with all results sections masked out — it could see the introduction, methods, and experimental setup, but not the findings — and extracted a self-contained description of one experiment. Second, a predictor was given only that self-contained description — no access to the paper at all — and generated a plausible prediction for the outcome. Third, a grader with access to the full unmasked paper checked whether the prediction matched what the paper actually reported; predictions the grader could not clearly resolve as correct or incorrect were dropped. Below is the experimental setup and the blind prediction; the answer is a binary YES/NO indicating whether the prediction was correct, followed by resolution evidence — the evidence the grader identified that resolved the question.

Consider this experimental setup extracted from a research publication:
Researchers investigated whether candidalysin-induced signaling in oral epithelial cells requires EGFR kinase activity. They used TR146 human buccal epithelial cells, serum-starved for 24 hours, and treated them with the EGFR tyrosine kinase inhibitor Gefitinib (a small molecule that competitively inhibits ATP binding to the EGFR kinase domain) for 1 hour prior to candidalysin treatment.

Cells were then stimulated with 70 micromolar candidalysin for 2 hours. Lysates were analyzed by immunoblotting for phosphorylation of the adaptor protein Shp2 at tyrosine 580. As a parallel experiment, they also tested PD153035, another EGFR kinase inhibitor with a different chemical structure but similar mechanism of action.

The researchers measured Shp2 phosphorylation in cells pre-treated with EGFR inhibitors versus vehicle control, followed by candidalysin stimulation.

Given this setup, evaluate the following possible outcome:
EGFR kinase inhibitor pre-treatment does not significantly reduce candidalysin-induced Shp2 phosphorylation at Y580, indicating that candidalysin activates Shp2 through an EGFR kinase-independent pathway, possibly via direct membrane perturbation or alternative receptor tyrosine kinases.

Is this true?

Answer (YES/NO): NO